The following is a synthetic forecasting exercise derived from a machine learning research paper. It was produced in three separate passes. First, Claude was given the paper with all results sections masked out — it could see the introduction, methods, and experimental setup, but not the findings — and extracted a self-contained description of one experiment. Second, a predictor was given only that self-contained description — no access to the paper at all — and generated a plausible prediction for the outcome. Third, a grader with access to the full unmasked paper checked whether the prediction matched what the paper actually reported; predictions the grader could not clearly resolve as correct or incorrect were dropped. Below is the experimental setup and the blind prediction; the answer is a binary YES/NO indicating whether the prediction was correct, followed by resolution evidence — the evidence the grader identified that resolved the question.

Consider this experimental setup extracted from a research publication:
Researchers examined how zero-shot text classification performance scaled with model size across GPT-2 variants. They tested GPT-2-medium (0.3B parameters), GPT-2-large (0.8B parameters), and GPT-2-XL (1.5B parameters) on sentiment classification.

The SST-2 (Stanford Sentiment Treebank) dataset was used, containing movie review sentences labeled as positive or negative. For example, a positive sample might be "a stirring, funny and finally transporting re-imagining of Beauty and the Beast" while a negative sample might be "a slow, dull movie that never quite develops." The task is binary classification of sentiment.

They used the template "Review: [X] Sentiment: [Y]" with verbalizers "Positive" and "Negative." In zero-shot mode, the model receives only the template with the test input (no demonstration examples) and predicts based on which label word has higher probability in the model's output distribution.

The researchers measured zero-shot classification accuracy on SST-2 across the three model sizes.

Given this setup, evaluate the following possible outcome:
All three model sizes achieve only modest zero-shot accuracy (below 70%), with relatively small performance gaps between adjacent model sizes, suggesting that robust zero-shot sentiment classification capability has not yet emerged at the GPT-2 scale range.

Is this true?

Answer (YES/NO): NO